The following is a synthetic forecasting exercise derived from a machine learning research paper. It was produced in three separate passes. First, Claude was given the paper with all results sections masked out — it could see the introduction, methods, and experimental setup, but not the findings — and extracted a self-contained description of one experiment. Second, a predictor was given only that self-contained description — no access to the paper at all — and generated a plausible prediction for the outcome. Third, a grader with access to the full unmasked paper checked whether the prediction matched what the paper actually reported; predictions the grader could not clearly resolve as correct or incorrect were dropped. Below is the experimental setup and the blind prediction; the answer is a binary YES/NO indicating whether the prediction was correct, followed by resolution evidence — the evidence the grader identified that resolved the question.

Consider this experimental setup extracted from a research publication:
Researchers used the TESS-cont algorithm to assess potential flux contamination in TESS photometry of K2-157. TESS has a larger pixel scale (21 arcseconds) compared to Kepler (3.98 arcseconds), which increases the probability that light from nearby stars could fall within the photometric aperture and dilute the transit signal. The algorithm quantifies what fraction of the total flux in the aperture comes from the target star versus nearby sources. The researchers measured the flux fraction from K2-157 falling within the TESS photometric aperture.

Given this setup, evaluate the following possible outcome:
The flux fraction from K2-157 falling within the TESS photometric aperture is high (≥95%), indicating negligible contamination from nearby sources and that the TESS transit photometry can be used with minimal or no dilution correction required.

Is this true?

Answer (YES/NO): YES